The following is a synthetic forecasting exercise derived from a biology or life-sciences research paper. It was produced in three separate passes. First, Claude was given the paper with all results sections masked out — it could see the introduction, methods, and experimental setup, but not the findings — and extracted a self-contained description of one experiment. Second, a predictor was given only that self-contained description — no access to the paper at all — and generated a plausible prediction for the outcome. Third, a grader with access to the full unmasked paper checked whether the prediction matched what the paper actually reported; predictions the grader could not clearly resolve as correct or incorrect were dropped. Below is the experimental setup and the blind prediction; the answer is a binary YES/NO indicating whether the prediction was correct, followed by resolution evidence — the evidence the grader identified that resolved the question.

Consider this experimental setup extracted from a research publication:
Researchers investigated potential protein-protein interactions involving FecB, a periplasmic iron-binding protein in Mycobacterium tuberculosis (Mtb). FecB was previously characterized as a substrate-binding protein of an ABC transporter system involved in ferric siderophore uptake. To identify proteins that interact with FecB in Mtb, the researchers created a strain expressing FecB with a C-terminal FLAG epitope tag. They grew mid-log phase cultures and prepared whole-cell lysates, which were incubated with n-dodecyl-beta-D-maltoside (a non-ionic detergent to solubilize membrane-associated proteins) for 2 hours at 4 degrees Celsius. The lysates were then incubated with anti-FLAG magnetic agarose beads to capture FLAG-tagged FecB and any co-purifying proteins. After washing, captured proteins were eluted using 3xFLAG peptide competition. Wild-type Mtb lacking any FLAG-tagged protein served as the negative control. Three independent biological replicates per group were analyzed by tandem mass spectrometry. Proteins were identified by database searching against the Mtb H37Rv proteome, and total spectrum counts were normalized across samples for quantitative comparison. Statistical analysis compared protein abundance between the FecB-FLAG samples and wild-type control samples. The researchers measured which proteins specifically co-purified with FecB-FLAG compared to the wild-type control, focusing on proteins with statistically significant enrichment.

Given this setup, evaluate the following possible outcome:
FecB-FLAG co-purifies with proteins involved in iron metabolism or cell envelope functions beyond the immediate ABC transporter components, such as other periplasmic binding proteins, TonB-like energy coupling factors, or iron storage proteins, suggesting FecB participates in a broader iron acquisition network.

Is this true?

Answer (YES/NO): NO